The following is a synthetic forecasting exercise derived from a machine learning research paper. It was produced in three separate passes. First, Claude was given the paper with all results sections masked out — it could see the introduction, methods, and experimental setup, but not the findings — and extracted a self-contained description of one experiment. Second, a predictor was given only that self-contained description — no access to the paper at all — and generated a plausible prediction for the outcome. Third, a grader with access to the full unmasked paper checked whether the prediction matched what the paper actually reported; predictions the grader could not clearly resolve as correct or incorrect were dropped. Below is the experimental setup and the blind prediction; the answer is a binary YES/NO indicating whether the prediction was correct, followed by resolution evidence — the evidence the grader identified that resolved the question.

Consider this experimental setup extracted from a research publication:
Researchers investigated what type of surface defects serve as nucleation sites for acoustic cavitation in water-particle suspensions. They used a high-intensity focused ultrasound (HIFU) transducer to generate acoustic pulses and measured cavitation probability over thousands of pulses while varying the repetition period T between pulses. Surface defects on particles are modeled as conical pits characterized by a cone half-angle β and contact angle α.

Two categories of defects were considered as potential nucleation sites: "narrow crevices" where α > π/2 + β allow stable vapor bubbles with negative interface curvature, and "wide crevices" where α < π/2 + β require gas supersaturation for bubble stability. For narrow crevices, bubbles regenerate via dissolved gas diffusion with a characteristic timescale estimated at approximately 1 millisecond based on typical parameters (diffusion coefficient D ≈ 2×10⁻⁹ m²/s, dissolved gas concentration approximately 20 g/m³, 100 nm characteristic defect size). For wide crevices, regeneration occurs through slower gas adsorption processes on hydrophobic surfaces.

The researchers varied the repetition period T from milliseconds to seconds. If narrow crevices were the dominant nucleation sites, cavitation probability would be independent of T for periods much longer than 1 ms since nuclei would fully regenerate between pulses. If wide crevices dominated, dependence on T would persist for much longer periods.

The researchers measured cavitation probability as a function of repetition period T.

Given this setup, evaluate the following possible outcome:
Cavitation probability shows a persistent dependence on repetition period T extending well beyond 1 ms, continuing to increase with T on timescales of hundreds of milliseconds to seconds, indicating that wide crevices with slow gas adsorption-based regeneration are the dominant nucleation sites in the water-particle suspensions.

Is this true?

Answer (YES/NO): YES